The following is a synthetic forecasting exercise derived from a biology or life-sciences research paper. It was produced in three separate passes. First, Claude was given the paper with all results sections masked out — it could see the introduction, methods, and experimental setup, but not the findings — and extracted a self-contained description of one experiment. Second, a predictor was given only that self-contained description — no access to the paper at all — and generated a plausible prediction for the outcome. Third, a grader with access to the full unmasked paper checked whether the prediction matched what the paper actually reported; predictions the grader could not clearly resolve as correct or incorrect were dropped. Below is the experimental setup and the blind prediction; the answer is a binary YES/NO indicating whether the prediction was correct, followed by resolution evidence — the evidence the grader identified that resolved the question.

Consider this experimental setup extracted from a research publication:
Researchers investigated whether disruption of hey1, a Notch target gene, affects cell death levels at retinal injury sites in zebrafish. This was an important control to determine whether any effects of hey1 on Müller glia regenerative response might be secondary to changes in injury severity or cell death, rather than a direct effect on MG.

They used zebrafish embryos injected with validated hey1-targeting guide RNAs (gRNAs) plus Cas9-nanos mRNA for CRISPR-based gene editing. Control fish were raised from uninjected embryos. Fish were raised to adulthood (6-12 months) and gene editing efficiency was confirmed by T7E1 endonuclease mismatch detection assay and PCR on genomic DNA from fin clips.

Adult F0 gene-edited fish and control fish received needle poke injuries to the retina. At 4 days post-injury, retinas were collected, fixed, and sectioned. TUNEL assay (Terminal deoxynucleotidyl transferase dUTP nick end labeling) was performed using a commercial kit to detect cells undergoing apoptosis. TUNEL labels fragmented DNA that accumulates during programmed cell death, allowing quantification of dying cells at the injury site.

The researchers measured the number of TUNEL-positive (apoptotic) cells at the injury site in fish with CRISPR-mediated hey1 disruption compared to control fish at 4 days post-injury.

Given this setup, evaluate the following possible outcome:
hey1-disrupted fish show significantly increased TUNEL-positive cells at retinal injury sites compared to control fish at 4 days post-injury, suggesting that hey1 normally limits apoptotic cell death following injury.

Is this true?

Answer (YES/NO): NO